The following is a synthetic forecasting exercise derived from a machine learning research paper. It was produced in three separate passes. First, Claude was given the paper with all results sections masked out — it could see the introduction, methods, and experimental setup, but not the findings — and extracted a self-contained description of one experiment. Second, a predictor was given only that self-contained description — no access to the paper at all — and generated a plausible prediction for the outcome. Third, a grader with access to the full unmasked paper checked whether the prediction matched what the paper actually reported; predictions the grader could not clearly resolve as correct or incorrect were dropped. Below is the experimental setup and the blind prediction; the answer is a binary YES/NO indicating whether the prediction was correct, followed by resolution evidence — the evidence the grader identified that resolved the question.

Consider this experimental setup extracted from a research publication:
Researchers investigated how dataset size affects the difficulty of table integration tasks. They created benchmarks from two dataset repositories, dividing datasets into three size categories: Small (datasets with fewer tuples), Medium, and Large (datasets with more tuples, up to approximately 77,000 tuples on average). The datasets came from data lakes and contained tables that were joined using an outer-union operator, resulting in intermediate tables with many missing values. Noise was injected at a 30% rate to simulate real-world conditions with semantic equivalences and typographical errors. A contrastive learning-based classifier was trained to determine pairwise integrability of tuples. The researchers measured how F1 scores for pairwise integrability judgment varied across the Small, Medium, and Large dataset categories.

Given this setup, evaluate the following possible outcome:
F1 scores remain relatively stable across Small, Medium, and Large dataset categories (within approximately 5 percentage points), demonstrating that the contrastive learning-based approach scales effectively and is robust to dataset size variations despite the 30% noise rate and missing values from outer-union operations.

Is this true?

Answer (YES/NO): NO